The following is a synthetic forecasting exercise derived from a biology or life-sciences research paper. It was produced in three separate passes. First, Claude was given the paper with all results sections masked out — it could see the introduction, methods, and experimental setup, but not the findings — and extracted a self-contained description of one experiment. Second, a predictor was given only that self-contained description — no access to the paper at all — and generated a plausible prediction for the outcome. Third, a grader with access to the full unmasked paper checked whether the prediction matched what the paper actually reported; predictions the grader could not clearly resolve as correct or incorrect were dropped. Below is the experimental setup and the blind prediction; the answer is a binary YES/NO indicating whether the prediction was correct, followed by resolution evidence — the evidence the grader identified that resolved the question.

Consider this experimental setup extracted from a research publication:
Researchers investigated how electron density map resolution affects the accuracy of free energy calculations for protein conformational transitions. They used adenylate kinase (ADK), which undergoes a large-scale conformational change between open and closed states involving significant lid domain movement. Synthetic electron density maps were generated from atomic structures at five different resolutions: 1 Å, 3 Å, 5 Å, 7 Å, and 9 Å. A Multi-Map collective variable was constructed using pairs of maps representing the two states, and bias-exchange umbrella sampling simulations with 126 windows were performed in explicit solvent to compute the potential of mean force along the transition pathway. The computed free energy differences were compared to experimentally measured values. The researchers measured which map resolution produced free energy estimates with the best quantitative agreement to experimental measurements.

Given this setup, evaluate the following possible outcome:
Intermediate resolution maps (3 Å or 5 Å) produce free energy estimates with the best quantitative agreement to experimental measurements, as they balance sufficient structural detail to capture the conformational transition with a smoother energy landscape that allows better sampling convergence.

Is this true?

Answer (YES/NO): NO